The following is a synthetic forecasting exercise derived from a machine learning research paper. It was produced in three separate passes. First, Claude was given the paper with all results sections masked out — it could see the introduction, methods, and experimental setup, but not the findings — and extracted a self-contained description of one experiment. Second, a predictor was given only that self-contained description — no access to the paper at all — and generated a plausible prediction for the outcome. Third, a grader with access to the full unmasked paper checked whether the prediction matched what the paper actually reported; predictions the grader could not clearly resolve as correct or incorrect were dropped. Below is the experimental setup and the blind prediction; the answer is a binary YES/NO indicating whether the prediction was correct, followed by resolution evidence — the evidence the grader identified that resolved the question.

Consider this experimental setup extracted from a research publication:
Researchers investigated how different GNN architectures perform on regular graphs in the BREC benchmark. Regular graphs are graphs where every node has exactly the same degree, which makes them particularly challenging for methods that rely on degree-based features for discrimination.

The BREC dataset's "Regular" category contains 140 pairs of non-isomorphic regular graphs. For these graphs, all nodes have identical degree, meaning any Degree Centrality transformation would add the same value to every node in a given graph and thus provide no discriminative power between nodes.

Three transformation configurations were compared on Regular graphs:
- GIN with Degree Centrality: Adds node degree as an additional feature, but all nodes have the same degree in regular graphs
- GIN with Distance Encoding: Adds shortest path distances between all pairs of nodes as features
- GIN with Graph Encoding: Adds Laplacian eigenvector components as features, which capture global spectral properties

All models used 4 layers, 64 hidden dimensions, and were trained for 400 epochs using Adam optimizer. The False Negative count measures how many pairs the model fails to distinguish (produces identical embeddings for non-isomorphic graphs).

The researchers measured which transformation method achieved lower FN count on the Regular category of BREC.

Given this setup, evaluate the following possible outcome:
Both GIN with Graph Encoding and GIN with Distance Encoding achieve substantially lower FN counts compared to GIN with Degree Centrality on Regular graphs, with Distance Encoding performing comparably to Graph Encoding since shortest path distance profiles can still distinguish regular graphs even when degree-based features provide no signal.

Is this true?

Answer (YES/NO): NO